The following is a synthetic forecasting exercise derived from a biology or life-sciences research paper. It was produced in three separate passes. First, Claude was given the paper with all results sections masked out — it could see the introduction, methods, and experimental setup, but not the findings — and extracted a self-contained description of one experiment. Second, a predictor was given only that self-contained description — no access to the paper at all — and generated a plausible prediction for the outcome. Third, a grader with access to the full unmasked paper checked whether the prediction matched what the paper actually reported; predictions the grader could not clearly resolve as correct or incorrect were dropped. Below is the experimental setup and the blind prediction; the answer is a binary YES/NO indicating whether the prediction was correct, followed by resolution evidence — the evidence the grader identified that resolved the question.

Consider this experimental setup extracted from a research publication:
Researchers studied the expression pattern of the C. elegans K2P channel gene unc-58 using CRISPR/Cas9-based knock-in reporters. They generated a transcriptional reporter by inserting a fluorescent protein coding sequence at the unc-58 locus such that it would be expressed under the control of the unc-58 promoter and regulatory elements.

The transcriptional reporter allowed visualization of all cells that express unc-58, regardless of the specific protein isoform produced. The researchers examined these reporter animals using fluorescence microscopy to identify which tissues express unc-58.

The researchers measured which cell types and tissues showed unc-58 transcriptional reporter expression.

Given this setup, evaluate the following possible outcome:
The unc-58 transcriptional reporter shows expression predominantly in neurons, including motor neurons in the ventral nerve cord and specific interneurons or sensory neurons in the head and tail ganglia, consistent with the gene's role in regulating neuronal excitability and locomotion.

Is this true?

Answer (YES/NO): NO